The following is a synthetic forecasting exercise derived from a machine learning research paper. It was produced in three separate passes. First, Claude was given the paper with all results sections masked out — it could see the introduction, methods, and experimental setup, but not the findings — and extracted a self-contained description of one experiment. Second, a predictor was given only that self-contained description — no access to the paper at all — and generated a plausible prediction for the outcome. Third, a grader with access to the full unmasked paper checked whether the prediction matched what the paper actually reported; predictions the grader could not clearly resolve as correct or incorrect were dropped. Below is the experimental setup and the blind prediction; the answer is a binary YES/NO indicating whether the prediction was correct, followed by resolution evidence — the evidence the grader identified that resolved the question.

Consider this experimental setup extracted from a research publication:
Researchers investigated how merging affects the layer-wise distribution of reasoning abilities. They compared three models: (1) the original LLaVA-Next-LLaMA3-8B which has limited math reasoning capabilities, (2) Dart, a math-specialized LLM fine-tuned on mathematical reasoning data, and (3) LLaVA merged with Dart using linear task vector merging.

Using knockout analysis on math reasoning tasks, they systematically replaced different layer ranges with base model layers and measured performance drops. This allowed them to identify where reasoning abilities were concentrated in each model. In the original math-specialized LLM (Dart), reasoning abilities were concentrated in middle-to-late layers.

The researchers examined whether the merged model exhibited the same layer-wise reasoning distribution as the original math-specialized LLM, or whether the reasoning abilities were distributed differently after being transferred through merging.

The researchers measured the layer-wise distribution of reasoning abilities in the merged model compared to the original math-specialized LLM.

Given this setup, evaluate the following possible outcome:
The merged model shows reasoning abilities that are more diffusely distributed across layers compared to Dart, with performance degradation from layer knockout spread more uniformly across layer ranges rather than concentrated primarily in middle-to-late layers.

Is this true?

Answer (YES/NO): YES